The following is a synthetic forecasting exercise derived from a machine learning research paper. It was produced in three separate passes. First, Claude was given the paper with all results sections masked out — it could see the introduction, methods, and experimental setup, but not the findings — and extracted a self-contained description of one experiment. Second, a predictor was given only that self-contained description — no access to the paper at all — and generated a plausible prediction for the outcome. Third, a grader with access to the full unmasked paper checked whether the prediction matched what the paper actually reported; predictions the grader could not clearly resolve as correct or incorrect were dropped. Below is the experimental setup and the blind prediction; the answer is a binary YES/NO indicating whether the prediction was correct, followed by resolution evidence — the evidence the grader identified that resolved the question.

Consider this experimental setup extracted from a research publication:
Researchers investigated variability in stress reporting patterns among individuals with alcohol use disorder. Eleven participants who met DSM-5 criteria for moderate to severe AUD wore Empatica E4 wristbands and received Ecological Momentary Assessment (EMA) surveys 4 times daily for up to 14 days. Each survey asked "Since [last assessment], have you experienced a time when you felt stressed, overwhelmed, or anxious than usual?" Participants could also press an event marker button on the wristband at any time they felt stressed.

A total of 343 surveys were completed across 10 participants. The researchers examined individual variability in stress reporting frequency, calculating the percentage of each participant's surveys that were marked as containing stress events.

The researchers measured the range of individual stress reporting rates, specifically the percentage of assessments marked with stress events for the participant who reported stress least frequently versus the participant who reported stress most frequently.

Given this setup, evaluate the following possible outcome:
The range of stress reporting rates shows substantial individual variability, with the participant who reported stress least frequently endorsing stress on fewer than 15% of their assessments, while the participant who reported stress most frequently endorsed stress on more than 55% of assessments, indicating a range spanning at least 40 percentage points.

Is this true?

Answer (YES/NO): YES